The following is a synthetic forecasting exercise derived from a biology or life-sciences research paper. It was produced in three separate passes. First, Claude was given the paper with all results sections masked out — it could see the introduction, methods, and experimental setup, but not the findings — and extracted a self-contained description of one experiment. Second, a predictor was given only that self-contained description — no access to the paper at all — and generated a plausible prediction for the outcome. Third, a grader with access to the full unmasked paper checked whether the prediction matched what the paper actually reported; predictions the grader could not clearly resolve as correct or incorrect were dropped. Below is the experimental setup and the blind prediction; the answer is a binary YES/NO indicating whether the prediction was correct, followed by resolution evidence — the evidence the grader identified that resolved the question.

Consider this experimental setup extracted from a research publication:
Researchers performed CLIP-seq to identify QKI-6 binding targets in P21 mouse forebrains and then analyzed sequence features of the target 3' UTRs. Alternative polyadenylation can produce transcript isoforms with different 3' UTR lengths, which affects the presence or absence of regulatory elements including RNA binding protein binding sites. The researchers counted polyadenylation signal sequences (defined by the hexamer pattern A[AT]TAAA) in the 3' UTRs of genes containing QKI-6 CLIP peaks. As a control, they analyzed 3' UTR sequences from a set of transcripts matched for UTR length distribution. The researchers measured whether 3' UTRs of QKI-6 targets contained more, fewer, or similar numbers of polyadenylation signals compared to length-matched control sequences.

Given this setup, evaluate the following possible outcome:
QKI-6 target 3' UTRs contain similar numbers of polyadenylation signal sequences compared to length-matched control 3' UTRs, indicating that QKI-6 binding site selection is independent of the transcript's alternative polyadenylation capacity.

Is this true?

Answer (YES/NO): YES